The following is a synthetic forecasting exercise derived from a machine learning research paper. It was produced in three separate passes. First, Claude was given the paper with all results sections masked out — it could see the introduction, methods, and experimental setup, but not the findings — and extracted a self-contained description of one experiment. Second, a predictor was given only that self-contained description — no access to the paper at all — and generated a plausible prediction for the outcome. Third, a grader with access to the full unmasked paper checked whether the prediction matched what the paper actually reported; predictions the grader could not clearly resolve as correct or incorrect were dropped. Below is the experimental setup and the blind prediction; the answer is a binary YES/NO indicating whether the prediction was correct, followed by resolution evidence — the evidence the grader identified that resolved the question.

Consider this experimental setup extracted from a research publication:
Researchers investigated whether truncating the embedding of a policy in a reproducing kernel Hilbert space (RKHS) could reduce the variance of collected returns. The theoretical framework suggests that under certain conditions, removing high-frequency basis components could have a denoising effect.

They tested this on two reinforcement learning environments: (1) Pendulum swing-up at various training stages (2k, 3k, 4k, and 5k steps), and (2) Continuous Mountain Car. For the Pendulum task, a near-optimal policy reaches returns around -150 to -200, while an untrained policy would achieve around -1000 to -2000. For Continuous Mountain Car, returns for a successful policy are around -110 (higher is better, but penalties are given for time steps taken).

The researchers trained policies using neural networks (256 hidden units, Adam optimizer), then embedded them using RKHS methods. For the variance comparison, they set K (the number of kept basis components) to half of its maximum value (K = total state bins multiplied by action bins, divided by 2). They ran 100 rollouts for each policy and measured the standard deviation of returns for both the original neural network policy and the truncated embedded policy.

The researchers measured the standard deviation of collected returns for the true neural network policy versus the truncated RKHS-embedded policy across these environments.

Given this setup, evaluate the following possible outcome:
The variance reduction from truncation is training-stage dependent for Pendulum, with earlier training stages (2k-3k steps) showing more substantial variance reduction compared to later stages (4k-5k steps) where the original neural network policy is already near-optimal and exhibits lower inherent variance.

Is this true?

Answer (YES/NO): NO